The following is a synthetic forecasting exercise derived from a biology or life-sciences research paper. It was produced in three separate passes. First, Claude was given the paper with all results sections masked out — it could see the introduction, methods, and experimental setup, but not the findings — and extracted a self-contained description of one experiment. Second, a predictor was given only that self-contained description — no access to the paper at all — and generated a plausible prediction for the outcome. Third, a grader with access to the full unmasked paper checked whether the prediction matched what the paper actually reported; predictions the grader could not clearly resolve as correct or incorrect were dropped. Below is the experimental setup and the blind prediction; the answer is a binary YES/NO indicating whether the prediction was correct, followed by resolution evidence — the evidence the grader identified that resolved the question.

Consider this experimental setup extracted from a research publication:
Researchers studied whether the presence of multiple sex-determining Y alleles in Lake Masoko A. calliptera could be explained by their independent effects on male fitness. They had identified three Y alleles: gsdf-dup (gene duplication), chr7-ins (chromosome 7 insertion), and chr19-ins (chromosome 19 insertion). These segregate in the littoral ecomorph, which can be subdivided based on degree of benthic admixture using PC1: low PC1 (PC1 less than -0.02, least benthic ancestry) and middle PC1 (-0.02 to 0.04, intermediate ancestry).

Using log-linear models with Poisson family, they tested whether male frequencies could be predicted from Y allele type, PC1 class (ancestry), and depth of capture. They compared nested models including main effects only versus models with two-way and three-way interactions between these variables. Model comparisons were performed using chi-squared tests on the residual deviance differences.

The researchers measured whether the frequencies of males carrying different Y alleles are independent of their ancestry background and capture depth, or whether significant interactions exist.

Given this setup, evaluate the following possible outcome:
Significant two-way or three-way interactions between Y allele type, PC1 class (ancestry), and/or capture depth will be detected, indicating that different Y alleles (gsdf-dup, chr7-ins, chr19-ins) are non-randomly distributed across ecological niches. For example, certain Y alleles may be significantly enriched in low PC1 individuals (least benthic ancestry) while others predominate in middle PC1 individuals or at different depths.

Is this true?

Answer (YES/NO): NO